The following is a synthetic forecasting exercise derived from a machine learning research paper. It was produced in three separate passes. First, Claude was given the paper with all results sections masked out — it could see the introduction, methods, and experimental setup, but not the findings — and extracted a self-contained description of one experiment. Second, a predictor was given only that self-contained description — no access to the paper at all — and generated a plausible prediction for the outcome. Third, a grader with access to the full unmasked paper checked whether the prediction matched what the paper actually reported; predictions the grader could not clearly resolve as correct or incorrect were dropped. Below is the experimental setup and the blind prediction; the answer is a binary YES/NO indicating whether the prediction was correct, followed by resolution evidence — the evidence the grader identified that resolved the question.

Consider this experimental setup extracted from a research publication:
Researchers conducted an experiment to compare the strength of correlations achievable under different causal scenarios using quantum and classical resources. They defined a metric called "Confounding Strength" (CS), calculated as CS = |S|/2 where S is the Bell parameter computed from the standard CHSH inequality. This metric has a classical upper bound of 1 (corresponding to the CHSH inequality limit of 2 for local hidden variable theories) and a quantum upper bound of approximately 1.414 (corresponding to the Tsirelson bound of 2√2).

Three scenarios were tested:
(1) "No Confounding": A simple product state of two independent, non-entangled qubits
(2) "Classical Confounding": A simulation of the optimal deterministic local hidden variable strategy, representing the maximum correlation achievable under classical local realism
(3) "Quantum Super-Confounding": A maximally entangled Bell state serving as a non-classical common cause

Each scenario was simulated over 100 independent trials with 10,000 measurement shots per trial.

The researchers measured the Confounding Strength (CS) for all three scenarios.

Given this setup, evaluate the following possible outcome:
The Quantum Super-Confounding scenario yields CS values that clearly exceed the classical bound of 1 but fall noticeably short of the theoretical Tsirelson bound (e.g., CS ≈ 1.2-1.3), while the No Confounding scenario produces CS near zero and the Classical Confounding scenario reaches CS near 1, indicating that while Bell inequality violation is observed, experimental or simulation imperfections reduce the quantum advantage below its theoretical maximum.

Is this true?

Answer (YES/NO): NO